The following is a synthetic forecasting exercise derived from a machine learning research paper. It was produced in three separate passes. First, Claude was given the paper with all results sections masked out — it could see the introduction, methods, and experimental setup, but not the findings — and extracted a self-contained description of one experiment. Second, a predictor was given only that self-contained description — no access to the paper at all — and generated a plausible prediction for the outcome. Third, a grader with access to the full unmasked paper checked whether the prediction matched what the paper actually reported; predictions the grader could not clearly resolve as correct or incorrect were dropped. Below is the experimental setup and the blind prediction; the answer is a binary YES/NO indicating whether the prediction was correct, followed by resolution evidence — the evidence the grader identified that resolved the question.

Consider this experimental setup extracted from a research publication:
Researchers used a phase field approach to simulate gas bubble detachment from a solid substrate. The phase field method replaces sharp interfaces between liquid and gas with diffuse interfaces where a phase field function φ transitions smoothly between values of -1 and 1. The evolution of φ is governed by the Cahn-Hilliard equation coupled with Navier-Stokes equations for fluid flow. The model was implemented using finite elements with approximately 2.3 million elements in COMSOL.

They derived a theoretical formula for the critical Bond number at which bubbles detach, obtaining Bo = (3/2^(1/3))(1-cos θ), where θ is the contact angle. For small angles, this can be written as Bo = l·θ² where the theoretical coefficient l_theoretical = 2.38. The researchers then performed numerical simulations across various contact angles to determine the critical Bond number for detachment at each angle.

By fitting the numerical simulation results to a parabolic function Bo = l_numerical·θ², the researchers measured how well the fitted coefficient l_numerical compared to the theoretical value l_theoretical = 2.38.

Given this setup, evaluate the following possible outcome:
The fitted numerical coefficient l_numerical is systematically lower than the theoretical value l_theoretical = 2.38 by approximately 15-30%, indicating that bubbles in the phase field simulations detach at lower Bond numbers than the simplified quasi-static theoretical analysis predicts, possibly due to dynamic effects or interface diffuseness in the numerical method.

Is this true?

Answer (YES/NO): NO